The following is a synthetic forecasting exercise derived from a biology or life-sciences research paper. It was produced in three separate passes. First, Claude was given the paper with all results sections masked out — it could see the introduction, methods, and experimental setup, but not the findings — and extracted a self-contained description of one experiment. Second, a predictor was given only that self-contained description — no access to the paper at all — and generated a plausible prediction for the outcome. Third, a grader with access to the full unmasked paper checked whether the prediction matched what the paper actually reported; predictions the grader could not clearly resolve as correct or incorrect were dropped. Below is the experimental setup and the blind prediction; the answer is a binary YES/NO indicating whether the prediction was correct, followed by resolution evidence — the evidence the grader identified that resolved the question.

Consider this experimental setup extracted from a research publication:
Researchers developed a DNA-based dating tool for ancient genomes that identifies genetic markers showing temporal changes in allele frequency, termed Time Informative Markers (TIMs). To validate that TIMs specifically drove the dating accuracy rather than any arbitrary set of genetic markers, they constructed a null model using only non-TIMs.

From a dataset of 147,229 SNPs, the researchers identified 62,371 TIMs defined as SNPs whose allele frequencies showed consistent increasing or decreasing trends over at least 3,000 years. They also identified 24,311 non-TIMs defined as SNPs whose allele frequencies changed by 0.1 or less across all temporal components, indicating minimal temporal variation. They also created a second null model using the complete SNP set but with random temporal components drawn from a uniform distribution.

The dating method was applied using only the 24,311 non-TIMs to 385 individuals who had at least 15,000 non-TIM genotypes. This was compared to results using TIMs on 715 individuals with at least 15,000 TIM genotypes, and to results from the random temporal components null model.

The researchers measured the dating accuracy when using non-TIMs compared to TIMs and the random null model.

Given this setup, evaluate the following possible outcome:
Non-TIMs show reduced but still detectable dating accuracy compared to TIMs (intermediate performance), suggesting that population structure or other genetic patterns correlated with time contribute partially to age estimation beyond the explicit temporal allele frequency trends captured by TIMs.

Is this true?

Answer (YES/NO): NO